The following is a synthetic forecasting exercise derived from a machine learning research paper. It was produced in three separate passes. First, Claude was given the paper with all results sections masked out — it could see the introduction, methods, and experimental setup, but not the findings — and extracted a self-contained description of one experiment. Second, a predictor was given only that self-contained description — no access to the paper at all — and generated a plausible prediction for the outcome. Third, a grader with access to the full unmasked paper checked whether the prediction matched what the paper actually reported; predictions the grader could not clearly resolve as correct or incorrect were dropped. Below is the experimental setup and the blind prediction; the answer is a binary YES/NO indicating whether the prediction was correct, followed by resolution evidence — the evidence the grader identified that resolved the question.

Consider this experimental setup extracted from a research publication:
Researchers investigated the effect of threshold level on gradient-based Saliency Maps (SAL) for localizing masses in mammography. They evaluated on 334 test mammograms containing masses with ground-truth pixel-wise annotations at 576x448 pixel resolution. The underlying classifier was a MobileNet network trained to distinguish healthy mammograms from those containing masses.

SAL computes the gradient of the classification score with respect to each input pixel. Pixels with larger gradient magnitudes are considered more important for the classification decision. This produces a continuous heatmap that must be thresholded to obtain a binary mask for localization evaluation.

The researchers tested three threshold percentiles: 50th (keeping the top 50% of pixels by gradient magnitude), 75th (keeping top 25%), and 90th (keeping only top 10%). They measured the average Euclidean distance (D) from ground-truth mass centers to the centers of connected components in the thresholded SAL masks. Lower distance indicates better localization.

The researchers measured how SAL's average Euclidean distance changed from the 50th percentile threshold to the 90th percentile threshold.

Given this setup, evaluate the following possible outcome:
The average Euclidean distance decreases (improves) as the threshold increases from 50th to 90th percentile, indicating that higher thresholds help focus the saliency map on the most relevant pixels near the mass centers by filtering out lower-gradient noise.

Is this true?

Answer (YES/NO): NO